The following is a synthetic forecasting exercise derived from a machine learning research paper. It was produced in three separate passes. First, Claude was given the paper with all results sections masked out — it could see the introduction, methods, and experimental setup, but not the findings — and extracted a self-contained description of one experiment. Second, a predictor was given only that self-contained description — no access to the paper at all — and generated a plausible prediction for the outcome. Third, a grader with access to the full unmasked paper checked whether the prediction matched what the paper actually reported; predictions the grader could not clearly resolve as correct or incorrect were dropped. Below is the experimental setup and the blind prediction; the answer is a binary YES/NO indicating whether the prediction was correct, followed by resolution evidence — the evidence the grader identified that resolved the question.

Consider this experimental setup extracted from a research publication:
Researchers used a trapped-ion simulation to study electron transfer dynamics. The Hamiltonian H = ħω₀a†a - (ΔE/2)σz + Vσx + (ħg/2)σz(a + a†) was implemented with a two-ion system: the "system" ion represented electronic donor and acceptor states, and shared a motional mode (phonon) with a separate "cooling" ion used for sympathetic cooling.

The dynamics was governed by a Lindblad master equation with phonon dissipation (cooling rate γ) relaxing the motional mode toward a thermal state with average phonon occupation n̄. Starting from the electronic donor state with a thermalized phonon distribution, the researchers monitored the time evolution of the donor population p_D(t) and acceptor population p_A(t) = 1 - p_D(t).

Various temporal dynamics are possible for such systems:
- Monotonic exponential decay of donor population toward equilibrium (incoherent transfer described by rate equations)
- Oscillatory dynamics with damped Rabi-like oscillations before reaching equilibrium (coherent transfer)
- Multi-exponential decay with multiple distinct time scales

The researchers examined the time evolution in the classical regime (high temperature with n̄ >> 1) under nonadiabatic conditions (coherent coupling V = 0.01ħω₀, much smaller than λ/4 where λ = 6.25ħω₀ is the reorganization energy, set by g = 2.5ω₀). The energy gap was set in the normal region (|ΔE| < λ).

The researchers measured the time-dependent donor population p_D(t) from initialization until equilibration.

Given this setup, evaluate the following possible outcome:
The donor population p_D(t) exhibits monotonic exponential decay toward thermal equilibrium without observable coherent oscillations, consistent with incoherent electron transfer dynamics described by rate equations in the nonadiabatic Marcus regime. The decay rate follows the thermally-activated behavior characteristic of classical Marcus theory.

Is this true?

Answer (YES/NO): NO